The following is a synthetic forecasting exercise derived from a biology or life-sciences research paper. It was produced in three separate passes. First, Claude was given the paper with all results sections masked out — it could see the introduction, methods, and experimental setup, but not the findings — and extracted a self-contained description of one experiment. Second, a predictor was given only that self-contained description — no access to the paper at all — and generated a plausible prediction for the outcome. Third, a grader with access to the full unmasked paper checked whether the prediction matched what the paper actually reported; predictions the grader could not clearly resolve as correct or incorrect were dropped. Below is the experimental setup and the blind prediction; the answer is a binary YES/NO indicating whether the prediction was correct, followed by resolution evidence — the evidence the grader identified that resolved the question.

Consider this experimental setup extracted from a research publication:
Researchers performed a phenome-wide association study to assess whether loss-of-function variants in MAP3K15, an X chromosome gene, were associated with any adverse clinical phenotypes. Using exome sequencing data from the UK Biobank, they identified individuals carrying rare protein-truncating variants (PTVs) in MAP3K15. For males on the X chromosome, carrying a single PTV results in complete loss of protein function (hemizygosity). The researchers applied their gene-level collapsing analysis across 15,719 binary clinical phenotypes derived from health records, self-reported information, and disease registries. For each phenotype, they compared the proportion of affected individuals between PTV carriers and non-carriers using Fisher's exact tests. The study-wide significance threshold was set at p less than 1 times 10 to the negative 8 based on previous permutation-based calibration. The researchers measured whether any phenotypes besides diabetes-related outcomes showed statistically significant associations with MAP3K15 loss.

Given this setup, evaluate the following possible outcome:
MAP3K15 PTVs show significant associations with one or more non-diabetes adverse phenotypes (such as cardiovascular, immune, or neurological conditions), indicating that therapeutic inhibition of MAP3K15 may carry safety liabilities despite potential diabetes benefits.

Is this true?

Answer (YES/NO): NO